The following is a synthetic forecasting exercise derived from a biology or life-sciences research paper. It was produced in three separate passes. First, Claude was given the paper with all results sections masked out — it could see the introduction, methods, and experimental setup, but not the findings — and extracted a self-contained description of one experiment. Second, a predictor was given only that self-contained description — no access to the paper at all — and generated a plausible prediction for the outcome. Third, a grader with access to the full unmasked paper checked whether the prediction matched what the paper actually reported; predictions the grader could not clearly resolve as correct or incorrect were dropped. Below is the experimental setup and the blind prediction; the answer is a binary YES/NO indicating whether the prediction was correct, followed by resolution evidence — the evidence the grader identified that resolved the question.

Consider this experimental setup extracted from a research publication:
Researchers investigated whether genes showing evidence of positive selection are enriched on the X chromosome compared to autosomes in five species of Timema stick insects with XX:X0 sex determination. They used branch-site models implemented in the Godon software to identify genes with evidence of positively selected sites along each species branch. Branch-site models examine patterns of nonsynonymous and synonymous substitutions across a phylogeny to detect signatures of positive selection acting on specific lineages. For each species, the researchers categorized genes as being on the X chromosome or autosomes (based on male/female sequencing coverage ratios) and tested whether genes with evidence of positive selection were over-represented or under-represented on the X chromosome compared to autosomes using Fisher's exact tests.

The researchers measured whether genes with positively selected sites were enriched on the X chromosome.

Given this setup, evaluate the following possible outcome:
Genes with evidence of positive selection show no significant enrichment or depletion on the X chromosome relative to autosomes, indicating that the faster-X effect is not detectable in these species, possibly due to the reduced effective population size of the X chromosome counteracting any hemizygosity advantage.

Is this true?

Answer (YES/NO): NO